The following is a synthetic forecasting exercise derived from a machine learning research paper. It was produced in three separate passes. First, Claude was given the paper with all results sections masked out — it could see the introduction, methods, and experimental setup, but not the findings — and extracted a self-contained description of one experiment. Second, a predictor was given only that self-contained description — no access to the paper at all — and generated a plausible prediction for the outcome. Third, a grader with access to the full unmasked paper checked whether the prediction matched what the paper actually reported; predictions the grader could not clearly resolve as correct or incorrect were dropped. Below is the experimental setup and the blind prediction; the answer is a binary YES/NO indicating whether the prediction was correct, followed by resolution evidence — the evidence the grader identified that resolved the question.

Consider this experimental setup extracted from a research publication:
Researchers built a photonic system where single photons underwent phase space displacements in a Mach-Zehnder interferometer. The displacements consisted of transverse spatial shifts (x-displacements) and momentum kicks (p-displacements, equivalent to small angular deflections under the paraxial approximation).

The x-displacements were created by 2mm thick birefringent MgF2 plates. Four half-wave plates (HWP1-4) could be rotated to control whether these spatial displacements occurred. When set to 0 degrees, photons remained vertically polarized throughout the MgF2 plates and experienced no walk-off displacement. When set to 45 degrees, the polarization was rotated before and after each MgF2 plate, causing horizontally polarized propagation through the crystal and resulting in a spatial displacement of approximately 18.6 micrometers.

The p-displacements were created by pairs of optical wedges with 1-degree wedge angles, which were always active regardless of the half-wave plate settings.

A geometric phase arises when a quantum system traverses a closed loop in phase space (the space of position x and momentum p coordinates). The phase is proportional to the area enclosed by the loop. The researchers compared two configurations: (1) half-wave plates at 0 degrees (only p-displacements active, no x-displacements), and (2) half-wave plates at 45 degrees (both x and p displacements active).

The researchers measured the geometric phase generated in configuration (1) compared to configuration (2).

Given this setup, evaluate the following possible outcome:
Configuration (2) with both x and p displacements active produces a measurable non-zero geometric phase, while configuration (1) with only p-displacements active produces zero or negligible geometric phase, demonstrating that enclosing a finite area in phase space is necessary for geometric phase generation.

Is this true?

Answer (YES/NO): YES